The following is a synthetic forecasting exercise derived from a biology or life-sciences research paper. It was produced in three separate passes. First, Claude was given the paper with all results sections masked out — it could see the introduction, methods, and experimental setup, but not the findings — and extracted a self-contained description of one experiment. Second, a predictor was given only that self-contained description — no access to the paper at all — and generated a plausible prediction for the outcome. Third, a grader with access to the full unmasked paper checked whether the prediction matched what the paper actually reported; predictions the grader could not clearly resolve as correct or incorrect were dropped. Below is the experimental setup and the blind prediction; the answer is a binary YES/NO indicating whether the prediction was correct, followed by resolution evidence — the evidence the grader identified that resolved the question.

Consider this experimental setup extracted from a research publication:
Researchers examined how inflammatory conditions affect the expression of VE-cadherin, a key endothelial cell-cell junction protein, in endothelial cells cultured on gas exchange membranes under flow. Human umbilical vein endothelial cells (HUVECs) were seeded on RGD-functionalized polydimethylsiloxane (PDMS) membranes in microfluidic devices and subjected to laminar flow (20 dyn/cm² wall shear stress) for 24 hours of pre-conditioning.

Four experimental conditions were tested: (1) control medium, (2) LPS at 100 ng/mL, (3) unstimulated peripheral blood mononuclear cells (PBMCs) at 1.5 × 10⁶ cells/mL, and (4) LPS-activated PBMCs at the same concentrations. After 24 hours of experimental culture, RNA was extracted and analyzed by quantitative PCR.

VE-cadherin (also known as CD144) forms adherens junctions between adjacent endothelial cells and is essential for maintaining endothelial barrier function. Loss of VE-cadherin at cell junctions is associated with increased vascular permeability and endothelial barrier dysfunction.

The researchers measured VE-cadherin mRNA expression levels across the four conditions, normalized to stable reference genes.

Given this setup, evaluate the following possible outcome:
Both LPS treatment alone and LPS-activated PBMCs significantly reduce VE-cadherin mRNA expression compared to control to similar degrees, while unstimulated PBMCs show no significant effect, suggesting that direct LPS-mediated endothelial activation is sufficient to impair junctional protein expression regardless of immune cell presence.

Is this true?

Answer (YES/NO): NO